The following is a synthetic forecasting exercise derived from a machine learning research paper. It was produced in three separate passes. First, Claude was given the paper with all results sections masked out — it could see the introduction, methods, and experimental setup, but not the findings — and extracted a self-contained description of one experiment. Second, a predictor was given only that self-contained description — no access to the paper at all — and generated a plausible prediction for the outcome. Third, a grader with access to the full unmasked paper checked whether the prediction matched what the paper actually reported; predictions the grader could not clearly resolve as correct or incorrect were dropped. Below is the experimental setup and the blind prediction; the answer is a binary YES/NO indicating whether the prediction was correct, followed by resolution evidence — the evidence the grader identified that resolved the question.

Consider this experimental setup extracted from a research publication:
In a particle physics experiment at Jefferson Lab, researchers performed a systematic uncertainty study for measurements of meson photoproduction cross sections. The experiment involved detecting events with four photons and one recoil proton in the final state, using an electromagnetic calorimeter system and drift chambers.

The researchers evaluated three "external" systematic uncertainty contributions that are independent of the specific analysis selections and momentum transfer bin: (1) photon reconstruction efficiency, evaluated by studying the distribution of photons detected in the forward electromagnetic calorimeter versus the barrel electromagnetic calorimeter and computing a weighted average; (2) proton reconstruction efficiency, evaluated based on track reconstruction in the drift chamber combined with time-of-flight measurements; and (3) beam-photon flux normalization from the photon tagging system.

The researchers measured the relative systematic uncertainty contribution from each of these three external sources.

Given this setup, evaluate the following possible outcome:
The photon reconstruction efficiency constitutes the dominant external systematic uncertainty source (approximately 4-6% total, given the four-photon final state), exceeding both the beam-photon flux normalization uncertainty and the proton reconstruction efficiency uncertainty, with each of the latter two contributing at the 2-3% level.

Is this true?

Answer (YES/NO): NO